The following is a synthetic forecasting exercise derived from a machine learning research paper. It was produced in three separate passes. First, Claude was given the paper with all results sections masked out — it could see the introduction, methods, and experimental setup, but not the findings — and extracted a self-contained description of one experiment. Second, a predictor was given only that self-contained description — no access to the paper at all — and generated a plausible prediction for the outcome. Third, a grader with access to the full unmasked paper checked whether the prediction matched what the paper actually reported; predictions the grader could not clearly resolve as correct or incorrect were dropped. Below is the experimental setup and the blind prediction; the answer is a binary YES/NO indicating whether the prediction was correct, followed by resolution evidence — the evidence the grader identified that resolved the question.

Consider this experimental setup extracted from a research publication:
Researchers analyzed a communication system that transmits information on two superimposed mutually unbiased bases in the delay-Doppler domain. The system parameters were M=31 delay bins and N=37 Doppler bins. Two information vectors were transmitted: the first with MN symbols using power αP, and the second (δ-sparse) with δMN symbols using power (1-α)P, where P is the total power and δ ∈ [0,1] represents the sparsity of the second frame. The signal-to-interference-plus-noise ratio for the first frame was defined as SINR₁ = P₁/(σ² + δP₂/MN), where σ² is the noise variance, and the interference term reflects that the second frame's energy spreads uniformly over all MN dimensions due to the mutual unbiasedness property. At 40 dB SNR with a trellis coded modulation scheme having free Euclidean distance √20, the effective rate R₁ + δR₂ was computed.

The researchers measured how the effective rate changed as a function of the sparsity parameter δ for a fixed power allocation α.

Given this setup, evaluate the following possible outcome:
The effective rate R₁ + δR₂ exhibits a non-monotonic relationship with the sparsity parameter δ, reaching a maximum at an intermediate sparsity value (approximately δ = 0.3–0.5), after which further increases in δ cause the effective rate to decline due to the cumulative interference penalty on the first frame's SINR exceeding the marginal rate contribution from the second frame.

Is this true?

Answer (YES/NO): NO